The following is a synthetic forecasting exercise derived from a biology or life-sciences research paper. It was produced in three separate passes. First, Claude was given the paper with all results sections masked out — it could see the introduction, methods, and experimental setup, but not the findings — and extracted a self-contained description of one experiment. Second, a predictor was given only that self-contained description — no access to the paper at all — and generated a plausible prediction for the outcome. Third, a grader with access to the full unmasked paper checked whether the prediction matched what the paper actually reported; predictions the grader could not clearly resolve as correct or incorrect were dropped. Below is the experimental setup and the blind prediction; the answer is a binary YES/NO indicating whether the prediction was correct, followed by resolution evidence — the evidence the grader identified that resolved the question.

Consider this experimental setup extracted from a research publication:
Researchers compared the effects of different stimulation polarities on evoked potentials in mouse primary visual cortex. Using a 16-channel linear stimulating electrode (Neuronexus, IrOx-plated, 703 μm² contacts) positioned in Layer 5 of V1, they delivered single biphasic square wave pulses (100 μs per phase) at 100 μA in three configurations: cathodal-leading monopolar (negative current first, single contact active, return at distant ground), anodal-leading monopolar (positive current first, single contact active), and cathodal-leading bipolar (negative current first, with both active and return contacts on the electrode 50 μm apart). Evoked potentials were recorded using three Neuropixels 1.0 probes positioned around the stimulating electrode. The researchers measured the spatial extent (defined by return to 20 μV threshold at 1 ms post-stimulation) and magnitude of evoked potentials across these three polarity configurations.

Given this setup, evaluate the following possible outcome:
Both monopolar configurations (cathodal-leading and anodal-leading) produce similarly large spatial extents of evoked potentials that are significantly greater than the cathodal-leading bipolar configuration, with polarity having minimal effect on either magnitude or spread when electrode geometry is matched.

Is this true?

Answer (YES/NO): NO